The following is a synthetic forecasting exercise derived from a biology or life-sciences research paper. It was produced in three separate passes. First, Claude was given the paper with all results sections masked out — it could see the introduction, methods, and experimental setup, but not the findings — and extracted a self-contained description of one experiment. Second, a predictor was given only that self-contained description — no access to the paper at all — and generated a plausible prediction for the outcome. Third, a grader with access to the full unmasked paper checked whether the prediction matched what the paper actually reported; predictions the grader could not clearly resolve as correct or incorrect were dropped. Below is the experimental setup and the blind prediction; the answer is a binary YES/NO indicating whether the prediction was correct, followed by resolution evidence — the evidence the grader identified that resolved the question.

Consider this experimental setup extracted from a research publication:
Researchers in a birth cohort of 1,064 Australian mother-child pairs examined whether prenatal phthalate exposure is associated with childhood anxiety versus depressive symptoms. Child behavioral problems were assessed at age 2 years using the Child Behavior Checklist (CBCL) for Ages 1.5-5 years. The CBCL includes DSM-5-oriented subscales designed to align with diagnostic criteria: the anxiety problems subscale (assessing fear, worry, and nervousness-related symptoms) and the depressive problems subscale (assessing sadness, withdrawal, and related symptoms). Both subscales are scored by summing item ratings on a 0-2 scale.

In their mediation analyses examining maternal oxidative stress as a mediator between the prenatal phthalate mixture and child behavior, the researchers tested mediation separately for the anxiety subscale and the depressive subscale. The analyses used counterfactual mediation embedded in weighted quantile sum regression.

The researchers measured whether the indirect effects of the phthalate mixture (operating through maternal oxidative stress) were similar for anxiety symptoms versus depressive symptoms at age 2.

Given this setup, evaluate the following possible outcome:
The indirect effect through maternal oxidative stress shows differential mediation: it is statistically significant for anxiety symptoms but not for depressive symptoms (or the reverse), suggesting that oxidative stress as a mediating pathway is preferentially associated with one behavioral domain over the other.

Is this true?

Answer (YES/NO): NO